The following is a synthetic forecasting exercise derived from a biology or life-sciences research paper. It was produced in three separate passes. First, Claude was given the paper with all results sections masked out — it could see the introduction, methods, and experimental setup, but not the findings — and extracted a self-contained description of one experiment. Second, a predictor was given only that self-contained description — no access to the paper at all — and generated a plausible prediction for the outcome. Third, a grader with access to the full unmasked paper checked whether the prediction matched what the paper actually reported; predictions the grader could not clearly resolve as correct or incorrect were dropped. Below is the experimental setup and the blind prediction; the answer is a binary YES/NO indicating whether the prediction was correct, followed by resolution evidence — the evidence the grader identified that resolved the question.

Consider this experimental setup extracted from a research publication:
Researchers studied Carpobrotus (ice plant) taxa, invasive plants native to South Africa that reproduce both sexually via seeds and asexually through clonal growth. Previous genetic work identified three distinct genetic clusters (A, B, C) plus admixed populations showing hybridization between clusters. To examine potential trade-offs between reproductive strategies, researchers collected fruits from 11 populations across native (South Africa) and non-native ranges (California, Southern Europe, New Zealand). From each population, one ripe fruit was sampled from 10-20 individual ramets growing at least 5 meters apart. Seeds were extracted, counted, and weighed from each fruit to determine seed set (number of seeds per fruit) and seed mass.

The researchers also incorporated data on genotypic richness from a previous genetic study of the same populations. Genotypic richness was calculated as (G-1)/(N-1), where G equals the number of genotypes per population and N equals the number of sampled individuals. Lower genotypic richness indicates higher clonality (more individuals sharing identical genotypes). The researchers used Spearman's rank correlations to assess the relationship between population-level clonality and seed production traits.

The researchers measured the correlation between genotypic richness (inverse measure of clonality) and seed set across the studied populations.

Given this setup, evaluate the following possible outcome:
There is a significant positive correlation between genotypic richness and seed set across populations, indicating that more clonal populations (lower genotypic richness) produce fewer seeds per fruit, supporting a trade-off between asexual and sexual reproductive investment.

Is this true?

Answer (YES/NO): NO